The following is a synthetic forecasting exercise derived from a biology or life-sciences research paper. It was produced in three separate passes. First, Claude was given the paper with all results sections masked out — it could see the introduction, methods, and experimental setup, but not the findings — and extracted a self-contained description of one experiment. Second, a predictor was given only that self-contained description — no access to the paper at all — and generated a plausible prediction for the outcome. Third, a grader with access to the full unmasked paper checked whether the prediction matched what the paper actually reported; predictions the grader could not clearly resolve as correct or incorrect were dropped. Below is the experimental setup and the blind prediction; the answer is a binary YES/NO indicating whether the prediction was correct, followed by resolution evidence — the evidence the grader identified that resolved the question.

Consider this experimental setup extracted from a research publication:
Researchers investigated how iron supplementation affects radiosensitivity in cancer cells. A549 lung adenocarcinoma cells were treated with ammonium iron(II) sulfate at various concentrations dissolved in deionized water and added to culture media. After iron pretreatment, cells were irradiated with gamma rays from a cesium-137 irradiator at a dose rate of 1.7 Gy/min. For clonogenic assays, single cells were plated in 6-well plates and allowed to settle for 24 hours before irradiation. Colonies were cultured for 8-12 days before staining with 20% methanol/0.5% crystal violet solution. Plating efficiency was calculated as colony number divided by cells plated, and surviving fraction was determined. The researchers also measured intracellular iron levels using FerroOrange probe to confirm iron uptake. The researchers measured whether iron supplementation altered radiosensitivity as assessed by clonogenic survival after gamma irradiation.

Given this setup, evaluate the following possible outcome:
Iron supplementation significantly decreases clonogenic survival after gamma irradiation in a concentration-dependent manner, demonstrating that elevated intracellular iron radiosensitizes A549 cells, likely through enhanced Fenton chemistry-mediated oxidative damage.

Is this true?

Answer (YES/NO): NO